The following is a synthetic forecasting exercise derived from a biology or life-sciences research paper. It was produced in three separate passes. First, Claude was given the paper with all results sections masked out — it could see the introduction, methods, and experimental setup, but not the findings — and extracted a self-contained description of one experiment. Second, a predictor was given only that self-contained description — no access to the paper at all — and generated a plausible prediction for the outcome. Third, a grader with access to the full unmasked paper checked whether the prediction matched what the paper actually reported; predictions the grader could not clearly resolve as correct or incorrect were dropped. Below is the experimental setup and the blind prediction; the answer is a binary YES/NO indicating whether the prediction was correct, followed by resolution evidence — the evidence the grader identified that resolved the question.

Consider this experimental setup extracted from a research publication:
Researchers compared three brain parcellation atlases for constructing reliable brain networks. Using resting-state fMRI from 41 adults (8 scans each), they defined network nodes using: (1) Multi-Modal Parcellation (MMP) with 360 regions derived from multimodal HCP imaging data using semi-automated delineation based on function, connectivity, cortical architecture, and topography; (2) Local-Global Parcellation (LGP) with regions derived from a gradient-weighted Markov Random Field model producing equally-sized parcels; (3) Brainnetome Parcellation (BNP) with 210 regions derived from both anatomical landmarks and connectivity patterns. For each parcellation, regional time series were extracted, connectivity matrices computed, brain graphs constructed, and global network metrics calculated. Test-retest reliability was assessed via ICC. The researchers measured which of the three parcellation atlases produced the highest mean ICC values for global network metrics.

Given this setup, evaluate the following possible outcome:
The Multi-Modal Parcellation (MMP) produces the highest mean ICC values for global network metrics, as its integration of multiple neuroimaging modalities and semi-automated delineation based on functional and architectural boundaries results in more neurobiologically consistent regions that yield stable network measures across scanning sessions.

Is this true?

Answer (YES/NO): NO